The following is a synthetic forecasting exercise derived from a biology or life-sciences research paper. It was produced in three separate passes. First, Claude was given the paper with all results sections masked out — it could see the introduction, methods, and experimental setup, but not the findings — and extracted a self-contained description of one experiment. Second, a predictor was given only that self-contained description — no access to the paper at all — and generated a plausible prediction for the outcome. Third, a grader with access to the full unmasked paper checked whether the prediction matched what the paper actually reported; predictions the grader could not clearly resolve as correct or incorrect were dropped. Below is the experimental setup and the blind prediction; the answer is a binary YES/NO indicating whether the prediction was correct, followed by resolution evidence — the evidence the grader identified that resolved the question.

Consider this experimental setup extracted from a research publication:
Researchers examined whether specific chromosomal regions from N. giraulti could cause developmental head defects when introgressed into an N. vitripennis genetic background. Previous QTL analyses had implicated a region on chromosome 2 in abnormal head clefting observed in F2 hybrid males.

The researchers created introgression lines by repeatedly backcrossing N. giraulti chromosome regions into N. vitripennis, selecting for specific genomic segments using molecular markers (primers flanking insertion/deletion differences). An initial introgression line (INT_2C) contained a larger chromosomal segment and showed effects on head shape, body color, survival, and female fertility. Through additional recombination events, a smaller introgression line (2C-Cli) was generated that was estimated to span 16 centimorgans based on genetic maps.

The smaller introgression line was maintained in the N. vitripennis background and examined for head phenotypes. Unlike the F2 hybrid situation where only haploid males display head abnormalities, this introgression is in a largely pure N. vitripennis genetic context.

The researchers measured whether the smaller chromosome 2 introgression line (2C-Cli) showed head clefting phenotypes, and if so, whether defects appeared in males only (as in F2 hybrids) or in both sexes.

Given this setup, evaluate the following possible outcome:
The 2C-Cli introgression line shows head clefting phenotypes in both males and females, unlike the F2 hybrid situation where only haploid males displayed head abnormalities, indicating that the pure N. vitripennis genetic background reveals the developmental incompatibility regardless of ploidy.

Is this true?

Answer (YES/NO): YES